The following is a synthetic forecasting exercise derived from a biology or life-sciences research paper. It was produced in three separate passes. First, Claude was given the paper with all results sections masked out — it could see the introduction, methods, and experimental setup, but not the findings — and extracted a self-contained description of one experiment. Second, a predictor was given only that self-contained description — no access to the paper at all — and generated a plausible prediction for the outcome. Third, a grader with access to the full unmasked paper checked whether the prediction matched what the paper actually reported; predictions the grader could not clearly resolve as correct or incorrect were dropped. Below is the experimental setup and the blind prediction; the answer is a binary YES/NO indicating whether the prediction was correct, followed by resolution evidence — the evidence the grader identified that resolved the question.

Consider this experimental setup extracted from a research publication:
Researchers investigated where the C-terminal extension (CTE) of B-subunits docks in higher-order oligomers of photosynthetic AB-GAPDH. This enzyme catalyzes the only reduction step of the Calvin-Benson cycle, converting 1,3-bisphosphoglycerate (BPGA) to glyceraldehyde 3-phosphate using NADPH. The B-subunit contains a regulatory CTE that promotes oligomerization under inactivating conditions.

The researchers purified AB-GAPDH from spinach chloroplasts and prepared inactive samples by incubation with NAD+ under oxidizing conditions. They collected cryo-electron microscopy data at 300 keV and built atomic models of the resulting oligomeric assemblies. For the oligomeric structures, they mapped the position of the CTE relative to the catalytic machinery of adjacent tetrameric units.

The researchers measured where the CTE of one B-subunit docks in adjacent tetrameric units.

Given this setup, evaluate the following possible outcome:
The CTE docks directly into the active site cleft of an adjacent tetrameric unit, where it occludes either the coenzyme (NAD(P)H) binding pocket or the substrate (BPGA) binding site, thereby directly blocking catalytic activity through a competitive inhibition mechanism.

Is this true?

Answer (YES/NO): YES